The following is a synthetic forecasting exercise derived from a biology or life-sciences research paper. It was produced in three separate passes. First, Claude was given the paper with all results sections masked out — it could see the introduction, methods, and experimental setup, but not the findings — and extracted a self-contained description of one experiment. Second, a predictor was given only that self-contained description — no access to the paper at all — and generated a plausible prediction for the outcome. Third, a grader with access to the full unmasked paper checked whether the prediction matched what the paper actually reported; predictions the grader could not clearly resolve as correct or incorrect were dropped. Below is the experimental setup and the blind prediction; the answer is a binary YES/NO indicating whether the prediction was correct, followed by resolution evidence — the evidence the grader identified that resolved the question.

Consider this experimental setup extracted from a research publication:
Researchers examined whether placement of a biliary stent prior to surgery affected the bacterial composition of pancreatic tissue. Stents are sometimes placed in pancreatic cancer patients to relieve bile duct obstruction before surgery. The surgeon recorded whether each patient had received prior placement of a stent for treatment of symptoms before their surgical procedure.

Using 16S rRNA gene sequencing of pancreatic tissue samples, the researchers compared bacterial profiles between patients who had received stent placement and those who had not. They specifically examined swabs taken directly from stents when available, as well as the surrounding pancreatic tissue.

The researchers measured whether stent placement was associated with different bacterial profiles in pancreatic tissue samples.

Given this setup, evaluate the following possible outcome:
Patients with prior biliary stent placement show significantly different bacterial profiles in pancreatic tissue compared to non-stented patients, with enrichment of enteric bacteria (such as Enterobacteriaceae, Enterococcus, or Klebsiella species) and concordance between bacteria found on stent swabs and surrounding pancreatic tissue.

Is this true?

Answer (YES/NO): NO